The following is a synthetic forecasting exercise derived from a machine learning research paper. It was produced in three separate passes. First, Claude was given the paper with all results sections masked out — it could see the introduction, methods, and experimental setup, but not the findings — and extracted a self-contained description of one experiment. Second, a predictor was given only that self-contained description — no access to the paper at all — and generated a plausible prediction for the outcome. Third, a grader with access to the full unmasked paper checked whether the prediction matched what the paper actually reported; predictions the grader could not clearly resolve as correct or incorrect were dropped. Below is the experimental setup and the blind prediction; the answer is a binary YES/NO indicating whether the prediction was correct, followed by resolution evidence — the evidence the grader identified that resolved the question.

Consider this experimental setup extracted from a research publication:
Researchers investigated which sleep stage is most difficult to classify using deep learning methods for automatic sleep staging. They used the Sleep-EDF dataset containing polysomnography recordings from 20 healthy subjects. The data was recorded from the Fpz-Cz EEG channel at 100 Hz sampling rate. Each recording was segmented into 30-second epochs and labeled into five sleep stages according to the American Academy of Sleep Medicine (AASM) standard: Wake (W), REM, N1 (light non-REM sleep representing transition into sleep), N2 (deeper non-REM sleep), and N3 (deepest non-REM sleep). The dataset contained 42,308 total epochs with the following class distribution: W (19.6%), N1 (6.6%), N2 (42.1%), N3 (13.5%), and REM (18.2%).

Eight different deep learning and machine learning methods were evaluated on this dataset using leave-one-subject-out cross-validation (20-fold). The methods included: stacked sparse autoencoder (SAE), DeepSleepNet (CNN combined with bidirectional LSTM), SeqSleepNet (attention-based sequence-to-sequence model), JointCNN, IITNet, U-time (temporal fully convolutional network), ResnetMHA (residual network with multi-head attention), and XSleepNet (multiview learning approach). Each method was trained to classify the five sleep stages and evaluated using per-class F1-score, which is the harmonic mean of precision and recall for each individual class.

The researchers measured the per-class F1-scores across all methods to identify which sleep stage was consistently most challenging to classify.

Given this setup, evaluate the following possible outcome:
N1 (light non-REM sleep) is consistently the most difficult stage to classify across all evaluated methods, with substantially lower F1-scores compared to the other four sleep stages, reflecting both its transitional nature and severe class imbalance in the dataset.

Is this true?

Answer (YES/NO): YES